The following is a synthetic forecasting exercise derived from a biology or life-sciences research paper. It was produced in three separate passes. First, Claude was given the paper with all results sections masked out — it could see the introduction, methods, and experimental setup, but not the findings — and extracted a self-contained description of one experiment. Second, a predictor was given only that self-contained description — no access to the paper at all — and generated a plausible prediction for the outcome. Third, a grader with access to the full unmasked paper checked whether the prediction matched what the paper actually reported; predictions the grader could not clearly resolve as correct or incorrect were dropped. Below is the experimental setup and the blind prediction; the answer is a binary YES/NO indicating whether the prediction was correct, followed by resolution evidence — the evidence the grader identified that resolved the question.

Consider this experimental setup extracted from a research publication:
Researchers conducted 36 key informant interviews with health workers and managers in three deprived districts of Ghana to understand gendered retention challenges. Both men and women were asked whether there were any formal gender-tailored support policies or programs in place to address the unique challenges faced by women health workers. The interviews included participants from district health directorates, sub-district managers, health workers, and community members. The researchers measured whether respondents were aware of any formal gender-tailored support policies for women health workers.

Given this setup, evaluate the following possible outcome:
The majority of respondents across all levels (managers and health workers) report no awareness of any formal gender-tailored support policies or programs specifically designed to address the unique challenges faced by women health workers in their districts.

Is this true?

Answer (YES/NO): YES